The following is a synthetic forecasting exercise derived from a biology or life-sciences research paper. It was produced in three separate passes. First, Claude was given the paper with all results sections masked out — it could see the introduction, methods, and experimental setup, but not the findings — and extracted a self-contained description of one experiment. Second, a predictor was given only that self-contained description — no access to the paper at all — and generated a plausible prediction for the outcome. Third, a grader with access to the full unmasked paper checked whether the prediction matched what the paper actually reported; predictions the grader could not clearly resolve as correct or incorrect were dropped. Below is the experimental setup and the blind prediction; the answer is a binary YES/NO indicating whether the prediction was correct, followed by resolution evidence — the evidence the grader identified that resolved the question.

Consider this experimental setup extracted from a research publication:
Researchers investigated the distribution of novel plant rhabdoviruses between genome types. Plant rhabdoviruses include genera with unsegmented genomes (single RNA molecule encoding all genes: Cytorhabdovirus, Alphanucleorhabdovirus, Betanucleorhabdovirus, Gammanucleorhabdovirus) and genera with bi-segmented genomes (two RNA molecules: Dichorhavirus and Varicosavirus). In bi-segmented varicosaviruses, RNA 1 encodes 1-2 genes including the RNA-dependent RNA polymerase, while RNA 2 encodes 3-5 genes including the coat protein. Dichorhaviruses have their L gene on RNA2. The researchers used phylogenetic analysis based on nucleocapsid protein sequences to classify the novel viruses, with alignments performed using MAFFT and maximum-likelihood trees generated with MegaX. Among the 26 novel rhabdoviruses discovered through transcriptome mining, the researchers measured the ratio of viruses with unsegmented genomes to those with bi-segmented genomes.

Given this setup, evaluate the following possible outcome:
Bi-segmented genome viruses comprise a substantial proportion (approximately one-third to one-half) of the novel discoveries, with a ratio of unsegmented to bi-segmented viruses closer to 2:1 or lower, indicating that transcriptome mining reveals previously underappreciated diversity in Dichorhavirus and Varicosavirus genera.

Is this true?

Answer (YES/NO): NO